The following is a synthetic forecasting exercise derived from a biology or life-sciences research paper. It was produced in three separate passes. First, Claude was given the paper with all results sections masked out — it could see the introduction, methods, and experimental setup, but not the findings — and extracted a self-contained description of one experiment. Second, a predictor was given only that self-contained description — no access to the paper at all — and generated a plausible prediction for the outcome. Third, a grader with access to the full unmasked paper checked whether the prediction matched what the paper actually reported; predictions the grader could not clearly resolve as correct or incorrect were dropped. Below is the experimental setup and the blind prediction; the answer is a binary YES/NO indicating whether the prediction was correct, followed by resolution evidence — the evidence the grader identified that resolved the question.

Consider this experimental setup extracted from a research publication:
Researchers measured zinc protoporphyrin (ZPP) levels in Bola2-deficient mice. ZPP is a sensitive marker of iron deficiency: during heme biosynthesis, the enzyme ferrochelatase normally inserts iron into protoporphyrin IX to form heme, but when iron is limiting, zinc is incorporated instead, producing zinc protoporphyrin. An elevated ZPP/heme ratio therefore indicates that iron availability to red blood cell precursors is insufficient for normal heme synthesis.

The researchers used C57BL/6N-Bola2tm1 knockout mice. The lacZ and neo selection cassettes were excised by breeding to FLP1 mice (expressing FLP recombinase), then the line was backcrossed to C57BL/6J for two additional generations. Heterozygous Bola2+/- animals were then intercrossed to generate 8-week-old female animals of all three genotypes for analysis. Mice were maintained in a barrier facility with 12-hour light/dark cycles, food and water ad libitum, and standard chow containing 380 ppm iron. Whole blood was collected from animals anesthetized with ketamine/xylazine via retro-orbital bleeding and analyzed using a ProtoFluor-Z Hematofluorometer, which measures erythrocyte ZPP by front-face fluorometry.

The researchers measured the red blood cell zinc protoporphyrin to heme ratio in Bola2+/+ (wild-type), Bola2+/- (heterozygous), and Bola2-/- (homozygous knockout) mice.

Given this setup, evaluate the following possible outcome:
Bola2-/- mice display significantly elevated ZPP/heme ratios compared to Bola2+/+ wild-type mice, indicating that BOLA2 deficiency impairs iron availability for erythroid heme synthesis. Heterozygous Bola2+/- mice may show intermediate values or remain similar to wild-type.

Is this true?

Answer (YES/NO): YES